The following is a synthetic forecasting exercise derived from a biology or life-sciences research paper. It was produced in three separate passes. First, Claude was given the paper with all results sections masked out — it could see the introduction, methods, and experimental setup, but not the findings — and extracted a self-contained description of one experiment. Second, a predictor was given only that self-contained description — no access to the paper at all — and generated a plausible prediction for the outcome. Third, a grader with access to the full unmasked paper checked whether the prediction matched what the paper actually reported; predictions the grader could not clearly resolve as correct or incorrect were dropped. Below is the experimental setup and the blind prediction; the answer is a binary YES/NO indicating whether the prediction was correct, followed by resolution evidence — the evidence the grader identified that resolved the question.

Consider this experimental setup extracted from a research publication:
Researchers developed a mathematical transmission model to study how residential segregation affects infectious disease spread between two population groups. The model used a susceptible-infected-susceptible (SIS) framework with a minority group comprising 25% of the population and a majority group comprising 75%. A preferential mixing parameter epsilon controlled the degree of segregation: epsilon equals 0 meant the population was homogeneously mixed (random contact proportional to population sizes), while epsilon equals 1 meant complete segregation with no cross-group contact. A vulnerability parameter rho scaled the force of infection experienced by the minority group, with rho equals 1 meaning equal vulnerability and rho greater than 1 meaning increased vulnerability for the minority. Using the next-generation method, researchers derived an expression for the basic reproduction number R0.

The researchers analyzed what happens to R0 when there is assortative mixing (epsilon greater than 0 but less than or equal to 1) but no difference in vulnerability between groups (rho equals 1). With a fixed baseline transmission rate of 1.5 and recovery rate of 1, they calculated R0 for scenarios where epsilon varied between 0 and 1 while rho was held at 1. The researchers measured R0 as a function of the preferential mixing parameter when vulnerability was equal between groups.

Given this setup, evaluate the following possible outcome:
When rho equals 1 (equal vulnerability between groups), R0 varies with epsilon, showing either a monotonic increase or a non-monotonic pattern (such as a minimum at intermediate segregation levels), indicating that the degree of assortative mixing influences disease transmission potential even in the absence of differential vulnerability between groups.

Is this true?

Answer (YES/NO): NO